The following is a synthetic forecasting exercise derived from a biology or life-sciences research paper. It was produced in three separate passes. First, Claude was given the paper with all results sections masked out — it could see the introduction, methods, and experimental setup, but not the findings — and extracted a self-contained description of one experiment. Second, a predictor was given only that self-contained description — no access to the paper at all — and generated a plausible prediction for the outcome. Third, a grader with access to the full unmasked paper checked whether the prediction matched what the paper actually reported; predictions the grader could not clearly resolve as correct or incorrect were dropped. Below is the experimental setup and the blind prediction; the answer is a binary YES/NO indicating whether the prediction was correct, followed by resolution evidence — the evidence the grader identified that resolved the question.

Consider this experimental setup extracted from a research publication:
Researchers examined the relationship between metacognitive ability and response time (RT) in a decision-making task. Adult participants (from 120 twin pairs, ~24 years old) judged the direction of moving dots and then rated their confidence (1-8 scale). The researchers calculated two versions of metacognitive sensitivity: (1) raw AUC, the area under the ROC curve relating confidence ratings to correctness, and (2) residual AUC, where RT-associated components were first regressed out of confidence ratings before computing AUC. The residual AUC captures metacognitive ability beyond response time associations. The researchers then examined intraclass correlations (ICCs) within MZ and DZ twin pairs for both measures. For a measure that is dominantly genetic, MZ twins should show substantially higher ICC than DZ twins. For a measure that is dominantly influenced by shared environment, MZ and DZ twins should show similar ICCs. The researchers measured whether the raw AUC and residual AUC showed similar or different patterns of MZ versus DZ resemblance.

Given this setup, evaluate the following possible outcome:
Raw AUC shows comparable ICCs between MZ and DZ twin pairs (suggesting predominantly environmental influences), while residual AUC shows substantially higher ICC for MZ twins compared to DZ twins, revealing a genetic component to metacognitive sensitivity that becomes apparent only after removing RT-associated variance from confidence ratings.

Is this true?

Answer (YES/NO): NO